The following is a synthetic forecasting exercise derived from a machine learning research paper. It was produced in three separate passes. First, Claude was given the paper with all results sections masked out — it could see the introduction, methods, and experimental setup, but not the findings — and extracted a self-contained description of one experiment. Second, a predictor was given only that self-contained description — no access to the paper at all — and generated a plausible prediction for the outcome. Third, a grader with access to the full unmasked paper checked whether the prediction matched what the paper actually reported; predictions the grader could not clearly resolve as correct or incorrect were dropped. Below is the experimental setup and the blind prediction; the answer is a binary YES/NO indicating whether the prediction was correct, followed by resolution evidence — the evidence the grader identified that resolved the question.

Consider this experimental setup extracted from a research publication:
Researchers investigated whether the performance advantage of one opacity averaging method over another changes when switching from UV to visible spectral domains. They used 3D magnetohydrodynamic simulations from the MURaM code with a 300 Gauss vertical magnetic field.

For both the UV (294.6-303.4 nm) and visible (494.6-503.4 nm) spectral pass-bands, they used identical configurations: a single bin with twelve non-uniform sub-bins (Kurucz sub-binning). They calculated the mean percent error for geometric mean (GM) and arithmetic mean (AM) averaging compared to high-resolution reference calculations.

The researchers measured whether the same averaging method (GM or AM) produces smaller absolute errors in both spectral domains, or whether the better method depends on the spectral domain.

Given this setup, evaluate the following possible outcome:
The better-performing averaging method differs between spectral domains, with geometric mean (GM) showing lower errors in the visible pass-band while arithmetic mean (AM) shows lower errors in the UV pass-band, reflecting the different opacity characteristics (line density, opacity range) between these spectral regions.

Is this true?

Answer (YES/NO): NO